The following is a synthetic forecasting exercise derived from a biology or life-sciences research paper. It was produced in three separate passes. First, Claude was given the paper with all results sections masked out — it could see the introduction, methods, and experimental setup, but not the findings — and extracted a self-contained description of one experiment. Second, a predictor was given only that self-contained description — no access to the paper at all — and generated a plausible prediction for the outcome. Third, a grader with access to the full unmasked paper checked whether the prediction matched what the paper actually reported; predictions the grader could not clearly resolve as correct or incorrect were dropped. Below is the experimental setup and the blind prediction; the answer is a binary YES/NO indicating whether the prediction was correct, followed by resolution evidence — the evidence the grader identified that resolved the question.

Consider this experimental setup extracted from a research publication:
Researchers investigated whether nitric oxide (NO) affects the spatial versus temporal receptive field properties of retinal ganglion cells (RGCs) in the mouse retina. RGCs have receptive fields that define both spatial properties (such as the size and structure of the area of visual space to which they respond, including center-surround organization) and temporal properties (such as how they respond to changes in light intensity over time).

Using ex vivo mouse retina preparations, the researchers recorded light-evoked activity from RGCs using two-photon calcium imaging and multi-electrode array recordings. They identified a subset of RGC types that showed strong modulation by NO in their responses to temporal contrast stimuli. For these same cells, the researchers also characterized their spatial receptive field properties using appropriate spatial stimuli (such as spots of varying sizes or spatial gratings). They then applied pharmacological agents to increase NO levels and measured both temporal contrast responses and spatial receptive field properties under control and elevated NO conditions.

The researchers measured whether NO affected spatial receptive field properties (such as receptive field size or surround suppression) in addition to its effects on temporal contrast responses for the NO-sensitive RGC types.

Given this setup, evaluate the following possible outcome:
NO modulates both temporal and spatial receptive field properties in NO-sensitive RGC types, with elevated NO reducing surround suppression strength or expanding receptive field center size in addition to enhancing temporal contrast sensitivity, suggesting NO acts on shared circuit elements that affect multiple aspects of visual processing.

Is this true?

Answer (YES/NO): NO